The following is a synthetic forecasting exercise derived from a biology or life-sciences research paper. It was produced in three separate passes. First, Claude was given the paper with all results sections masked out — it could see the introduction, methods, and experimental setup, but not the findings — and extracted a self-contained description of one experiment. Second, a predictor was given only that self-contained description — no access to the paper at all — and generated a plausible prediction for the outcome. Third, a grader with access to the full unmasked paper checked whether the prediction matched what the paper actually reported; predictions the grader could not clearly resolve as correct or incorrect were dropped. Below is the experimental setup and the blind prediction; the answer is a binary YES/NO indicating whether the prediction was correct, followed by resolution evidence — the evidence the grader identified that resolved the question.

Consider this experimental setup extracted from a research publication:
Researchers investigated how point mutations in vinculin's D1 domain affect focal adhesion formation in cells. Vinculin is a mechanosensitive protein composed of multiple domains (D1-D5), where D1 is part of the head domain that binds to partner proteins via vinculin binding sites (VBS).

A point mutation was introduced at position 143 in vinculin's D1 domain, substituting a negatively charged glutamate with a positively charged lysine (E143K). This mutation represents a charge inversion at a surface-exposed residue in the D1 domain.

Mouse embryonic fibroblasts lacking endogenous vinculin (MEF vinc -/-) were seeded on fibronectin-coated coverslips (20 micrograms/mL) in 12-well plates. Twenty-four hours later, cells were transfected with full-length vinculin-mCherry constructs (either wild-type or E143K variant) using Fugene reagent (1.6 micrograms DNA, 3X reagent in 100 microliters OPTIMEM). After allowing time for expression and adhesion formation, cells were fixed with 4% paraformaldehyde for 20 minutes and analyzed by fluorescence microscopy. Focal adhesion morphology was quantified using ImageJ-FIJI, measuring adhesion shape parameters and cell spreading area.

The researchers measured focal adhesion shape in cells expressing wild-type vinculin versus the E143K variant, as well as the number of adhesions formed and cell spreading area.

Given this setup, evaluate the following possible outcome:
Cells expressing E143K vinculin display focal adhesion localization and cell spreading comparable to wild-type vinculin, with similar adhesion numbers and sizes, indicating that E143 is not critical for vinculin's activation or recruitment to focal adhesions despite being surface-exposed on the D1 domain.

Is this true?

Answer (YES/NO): NO